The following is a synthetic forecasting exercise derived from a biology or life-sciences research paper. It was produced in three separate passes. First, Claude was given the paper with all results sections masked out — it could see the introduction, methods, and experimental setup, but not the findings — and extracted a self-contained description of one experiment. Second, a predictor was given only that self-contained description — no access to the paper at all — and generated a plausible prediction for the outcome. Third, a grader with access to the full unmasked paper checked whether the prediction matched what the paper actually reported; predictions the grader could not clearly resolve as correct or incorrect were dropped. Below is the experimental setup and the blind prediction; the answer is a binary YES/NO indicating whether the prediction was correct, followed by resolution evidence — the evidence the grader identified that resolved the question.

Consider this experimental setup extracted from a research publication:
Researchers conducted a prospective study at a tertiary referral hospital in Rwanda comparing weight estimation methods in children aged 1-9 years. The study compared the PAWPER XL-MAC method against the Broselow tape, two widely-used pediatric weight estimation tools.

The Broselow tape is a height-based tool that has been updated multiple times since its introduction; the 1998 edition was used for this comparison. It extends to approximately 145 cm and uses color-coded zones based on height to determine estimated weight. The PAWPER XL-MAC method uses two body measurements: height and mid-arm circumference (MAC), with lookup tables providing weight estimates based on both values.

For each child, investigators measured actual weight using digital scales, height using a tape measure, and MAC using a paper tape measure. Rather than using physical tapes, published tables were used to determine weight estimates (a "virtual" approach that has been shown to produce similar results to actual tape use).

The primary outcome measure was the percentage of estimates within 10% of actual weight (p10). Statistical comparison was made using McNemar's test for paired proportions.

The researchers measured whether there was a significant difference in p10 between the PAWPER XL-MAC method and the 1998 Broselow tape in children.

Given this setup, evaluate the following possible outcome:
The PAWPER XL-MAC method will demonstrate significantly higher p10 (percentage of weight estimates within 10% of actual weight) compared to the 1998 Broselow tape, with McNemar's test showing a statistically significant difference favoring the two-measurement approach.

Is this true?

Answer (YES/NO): NO